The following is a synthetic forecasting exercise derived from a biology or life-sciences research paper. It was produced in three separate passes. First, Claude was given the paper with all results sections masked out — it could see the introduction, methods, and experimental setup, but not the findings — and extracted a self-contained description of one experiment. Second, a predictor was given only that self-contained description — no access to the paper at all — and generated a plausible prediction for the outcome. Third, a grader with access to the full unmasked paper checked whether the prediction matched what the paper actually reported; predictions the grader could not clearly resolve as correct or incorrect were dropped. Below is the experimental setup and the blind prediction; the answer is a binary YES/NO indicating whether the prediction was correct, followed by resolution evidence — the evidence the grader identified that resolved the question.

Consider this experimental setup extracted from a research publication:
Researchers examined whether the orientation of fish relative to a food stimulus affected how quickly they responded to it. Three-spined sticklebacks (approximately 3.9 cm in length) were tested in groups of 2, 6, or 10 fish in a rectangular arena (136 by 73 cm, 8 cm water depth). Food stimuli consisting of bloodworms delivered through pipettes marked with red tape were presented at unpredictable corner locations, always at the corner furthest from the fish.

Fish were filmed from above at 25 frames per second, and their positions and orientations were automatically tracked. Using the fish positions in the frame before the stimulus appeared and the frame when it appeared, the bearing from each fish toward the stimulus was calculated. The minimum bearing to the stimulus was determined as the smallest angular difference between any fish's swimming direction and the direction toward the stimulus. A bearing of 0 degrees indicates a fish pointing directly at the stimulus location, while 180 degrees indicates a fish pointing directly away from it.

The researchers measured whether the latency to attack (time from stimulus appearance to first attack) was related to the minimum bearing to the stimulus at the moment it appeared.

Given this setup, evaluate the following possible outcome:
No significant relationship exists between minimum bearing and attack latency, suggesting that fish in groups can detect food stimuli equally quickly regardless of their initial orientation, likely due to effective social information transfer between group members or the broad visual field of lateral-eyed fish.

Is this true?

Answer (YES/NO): NO